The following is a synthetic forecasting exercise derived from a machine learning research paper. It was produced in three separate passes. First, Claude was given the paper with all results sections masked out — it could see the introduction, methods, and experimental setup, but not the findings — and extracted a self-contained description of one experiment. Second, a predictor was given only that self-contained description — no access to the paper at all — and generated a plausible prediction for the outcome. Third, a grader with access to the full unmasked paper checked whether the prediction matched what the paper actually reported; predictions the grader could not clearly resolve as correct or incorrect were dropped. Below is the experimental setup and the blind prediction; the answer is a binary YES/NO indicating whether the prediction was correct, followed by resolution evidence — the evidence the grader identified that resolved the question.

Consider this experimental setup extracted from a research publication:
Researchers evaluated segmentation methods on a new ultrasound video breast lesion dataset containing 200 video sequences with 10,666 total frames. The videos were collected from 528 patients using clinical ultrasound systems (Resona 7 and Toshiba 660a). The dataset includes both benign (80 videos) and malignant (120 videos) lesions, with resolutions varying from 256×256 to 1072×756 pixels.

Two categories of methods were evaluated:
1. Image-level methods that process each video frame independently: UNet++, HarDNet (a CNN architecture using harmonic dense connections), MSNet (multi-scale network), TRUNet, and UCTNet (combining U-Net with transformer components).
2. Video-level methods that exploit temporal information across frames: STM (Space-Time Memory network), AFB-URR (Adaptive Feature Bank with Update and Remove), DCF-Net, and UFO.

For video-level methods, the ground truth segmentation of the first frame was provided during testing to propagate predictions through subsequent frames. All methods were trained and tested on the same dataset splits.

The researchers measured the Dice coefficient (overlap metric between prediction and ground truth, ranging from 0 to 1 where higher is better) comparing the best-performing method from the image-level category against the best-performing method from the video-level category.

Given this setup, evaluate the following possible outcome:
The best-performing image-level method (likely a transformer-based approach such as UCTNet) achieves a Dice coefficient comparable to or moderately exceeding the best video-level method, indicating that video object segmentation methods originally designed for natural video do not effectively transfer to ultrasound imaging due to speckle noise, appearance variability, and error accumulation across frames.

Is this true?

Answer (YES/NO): NO